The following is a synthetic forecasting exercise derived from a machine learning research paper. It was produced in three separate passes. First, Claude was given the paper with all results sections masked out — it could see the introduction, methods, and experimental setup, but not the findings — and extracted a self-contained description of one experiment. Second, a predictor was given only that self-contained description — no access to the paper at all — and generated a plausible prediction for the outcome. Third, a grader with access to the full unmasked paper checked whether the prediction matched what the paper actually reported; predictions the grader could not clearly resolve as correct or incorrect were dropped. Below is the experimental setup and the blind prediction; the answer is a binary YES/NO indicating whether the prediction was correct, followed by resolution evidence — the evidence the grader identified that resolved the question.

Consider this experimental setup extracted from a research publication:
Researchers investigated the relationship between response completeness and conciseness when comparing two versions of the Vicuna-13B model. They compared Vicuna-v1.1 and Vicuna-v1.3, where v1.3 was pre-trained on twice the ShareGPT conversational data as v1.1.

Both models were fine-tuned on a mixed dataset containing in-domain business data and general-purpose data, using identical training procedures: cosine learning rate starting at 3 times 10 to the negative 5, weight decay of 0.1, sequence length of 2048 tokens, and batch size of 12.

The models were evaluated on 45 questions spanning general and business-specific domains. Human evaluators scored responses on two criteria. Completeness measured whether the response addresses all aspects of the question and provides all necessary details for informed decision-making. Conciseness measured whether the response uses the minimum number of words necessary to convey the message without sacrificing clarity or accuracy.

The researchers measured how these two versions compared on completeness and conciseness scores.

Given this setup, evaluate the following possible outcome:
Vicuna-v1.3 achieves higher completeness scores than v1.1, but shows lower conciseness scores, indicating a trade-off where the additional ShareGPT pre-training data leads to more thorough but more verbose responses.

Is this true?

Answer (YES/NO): NO